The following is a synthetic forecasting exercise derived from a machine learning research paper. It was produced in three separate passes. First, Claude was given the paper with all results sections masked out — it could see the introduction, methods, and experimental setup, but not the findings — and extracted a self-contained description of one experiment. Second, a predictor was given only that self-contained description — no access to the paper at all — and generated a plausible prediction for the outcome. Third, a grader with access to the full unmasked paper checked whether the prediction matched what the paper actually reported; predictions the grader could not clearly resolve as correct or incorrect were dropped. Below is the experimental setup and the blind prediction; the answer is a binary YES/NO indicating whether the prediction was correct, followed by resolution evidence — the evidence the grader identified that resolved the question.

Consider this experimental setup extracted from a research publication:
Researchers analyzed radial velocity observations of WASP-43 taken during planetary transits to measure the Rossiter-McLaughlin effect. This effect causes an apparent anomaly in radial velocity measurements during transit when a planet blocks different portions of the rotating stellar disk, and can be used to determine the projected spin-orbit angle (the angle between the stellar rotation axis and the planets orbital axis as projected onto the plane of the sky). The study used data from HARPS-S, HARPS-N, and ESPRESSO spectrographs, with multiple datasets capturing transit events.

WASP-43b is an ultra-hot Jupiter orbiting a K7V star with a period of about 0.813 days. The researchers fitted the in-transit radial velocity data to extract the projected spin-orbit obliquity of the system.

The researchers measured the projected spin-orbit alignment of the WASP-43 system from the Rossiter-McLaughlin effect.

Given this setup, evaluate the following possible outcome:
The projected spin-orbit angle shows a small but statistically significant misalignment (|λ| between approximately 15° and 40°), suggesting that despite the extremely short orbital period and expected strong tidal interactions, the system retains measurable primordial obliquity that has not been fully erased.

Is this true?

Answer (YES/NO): NO